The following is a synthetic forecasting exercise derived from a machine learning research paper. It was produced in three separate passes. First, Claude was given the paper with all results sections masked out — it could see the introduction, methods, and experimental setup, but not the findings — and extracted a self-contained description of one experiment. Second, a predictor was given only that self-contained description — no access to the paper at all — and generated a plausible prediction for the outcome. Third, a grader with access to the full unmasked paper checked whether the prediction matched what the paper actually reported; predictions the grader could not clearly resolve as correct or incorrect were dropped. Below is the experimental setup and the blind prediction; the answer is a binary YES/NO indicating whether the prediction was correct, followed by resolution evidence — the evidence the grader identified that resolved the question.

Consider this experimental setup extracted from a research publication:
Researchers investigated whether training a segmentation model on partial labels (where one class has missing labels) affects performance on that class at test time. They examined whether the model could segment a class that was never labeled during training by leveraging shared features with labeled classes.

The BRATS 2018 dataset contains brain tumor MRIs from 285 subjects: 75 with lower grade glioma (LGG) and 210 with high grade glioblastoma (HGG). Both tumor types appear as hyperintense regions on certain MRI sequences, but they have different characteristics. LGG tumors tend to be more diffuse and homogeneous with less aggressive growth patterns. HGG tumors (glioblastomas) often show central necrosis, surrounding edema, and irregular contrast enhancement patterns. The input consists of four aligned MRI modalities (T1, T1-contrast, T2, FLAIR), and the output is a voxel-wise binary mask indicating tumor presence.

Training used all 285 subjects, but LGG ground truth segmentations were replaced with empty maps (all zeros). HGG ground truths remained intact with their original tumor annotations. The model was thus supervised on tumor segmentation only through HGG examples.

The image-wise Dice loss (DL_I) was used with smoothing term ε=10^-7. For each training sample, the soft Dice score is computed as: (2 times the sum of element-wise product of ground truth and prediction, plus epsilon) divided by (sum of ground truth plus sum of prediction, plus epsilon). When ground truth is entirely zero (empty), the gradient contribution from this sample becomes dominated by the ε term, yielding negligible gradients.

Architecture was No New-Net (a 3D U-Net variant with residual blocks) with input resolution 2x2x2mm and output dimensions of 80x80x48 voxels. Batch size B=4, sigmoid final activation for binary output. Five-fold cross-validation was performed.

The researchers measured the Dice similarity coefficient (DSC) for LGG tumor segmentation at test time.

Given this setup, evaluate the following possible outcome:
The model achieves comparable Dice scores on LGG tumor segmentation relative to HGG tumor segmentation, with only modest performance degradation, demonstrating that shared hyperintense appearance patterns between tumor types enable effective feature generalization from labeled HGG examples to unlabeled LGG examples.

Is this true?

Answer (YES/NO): YES